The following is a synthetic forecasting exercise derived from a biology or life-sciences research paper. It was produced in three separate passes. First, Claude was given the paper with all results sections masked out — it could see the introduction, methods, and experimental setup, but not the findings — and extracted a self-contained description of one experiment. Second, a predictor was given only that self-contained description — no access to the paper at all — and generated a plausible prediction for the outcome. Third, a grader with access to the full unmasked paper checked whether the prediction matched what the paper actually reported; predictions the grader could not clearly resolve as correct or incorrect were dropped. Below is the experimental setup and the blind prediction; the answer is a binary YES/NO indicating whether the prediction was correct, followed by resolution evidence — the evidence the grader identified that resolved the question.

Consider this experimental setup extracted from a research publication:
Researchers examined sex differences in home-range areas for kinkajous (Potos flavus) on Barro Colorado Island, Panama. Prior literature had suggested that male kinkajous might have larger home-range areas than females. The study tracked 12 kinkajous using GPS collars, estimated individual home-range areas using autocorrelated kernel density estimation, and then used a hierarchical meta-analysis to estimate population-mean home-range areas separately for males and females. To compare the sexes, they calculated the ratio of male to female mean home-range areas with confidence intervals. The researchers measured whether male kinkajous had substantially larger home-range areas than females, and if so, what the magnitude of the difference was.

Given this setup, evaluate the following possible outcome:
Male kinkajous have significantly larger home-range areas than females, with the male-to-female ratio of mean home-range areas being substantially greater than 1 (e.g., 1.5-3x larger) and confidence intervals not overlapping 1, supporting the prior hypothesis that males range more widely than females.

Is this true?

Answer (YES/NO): YES